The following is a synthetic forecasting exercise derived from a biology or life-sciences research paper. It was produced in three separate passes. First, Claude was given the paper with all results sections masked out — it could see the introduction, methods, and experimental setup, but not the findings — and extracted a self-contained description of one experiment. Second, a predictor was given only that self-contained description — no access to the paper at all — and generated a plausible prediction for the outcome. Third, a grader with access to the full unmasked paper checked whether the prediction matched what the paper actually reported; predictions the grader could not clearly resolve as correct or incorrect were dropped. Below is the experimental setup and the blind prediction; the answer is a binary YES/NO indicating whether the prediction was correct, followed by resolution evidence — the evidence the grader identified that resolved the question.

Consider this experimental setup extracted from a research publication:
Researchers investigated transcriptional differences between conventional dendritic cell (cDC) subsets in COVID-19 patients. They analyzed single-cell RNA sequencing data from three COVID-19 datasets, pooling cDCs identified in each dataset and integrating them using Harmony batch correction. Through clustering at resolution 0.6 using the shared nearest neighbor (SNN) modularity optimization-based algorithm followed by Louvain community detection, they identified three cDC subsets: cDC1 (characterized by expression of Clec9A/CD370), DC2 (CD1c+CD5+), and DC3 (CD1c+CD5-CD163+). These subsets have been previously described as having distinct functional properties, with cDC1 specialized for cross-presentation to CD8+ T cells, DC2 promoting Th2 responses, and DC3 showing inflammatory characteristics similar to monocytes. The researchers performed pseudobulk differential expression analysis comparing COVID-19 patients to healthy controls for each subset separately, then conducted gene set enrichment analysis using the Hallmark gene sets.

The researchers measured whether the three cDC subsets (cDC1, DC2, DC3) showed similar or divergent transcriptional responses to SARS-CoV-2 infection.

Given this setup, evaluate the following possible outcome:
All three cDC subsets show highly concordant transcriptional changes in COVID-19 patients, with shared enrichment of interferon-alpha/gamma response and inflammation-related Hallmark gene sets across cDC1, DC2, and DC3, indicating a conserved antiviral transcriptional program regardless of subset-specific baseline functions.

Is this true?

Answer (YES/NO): NO